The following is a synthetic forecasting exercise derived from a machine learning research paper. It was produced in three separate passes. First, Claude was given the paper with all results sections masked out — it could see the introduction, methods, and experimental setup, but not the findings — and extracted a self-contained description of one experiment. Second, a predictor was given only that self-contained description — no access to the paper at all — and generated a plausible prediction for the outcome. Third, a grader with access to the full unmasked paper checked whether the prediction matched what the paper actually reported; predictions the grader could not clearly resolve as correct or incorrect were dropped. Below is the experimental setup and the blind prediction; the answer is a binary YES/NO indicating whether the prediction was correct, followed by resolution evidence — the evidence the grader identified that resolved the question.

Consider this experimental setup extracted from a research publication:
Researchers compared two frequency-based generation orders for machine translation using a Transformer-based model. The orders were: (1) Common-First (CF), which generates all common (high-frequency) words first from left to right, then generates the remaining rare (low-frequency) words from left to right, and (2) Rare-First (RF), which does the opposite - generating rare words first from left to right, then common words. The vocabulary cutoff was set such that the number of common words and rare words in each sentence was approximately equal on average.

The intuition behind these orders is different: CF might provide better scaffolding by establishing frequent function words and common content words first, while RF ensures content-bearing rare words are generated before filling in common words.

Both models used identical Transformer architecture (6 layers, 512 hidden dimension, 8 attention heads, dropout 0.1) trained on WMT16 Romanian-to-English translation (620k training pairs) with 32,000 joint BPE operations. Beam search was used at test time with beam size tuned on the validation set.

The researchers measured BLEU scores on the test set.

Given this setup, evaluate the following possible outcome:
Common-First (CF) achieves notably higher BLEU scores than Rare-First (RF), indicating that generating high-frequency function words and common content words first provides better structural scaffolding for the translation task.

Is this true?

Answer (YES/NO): NO